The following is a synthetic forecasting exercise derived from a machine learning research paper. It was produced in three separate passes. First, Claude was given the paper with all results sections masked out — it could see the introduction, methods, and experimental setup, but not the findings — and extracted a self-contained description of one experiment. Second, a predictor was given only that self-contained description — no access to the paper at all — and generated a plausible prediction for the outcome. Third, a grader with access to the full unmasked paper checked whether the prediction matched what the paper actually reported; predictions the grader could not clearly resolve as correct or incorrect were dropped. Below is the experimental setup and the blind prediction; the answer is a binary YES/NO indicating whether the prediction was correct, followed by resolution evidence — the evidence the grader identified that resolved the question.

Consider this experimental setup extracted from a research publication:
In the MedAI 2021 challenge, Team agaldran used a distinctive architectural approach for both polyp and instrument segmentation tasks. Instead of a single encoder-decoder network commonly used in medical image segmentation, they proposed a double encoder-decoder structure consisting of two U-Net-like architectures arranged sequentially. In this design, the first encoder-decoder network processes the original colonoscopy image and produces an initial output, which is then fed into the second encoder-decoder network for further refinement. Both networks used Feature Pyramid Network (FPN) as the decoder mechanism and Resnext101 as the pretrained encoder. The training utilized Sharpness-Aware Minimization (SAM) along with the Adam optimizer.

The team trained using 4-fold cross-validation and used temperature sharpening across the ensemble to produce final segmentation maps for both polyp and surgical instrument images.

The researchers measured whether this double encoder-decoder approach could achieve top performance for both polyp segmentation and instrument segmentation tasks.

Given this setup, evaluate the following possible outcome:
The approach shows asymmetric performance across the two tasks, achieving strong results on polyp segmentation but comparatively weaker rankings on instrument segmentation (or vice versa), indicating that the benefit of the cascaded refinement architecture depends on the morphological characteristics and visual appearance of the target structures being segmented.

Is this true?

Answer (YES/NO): NO